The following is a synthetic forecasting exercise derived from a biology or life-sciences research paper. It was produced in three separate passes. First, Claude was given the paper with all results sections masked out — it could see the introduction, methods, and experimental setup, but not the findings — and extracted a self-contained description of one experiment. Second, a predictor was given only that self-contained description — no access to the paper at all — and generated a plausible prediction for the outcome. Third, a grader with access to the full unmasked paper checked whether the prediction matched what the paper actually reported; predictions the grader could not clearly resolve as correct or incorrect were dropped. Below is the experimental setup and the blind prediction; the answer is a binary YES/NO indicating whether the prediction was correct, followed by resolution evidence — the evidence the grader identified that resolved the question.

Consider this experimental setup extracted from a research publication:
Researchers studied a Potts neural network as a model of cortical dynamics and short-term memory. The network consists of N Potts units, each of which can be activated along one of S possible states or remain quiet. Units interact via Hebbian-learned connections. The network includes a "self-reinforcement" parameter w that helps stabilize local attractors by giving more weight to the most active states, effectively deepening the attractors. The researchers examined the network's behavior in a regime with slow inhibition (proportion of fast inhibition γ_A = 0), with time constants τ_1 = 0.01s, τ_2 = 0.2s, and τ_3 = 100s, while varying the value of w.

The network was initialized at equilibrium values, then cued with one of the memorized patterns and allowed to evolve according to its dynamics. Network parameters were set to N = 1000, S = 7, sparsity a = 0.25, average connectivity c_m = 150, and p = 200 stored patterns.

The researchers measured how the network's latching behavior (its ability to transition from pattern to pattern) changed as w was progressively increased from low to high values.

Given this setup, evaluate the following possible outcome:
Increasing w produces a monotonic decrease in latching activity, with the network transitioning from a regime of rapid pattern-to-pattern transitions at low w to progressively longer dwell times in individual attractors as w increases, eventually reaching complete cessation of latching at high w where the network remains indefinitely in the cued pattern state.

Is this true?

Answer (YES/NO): NO